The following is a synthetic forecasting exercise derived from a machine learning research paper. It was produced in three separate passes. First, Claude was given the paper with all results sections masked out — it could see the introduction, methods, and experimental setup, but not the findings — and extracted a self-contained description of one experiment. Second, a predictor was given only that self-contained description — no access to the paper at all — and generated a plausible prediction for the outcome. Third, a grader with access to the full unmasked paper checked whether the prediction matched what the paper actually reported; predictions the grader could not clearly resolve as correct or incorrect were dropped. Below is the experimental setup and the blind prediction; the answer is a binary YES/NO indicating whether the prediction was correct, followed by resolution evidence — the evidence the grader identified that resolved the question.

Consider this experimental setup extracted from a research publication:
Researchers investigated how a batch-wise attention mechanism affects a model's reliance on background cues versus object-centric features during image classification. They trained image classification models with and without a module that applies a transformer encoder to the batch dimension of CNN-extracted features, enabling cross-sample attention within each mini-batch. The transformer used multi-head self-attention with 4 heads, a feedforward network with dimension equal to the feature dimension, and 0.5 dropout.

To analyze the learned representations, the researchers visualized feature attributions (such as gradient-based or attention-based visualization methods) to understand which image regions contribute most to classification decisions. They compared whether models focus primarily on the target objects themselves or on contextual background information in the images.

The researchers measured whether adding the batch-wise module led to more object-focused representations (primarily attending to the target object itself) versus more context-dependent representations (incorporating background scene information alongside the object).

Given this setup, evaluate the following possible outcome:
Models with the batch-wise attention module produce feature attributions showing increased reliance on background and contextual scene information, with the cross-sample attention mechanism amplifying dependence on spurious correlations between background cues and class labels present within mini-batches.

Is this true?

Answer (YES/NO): NO